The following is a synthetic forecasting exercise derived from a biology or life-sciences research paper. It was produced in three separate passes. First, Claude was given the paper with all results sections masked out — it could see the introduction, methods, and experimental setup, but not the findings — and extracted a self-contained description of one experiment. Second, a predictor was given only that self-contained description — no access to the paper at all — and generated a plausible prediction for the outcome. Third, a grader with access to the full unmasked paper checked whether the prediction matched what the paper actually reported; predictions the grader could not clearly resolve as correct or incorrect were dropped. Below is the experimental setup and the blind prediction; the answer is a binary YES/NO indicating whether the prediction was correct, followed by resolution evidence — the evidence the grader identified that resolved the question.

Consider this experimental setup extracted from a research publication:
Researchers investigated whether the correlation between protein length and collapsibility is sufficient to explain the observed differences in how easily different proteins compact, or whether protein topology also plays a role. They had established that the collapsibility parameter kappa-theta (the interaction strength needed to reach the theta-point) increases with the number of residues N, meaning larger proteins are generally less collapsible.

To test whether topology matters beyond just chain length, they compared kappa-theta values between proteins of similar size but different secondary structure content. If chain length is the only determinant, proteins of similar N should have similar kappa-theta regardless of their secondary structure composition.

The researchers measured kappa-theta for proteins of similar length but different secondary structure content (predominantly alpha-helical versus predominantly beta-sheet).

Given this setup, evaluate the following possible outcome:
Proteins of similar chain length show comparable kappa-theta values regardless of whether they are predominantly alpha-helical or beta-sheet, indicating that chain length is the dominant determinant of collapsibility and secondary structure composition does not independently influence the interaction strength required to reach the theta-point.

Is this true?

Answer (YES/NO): NO